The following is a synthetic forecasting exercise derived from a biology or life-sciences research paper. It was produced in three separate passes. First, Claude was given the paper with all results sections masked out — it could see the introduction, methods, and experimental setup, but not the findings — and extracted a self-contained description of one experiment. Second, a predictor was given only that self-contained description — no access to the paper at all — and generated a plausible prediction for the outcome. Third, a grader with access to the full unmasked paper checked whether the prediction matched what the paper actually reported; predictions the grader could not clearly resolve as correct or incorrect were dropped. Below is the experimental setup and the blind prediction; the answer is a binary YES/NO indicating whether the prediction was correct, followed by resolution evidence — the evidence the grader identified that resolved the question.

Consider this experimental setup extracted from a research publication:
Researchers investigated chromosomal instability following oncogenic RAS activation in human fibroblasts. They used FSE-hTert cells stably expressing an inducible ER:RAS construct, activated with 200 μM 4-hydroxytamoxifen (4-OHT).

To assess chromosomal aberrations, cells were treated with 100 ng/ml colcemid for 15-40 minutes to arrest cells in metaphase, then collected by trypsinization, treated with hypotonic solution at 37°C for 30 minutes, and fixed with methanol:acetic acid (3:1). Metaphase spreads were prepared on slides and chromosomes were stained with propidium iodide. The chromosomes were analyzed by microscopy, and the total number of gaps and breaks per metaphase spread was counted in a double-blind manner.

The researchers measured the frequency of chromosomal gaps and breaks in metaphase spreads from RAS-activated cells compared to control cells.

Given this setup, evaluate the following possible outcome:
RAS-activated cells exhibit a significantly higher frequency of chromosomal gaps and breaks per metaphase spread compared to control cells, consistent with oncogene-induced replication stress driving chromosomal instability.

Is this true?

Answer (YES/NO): YES